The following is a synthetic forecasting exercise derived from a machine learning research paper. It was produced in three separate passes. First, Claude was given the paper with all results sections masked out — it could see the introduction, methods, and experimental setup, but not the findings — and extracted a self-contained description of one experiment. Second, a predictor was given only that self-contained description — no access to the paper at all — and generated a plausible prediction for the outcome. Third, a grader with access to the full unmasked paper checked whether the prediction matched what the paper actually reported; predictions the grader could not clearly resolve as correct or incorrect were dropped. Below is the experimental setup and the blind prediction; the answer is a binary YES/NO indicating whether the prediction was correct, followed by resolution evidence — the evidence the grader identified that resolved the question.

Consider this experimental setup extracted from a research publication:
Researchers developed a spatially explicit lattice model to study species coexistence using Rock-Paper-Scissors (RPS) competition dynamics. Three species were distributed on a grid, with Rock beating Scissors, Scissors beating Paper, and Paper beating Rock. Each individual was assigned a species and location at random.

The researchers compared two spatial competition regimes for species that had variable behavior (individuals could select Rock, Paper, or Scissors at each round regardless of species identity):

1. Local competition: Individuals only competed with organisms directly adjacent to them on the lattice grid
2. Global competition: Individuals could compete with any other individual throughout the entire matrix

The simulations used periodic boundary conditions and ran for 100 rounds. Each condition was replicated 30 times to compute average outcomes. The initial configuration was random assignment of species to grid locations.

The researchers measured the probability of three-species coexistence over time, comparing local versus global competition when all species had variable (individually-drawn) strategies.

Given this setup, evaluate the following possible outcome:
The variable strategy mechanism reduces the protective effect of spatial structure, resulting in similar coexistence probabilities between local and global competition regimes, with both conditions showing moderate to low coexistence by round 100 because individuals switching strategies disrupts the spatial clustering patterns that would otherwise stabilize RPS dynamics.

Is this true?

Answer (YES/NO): NO